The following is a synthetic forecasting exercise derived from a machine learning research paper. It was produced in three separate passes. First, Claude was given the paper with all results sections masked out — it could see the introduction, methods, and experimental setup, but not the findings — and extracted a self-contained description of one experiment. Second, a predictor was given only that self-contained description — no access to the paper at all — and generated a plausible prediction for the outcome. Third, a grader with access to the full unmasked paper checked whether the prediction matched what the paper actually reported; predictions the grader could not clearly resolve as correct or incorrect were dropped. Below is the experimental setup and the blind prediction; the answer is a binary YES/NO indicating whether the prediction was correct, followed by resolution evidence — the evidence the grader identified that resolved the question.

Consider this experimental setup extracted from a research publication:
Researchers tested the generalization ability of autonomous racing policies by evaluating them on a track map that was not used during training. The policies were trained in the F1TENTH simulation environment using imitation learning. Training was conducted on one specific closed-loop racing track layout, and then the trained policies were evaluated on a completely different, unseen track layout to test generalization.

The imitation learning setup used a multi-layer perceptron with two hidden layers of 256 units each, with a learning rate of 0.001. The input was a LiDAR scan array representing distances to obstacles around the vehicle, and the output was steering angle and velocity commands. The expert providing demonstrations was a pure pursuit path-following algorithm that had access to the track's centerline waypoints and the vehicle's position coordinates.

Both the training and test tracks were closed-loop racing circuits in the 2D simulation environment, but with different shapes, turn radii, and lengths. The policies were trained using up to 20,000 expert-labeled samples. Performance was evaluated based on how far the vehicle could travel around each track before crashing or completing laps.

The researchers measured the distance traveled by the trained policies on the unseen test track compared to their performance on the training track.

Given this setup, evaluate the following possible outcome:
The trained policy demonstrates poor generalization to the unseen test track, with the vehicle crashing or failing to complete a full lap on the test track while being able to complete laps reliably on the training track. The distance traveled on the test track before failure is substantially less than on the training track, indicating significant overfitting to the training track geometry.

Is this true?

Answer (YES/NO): YES